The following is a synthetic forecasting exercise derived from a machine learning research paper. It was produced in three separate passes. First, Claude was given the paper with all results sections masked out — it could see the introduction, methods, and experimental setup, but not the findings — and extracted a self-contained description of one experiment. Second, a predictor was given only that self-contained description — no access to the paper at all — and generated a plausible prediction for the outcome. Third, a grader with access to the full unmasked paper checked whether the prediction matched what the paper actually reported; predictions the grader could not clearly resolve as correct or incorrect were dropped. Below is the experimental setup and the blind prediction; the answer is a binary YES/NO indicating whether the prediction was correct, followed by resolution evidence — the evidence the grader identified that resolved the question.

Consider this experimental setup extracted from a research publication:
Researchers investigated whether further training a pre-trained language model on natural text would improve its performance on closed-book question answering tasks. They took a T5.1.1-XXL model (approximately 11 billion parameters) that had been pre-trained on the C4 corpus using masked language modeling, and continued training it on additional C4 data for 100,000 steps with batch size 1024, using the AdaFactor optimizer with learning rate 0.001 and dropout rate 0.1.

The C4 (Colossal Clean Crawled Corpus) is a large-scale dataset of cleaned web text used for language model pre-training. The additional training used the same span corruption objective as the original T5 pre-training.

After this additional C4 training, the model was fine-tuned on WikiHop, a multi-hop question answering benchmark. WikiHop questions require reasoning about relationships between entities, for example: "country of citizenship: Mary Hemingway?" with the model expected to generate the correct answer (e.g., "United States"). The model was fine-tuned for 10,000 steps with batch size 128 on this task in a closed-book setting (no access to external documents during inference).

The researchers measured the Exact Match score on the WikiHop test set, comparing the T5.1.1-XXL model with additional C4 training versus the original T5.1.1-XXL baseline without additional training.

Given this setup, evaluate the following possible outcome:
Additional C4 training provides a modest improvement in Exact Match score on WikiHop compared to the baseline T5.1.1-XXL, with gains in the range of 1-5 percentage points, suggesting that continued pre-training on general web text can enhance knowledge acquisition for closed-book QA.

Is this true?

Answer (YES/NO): NO